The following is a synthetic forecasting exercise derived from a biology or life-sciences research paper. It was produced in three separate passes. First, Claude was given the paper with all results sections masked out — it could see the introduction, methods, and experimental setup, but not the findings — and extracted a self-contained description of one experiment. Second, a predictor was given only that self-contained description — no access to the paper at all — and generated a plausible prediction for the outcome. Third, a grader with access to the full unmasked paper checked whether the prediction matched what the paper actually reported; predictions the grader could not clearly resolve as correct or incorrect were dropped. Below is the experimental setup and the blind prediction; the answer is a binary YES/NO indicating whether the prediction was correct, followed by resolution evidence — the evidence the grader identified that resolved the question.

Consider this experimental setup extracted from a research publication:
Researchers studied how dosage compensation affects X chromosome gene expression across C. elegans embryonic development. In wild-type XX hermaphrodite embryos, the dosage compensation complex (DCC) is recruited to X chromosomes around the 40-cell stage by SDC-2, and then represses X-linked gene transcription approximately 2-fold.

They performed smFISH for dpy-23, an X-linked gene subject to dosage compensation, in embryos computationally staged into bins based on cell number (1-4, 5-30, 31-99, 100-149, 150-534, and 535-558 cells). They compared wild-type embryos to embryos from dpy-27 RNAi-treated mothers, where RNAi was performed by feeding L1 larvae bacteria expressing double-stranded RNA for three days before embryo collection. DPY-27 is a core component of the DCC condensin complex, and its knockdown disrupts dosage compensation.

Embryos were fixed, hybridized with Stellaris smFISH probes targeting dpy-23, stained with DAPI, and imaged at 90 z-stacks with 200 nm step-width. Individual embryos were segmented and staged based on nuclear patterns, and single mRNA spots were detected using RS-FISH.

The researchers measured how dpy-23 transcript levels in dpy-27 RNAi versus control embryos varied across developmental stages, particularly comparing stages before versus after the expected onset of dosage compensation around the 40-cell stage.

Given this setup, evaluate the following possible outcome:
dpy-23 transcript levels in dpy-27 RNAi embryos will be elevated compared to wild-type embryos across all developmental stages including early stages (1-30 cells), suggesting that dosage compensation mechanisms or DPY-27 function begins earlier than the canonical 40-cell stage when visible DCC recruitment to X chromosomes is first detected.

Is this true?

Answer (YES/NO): NO